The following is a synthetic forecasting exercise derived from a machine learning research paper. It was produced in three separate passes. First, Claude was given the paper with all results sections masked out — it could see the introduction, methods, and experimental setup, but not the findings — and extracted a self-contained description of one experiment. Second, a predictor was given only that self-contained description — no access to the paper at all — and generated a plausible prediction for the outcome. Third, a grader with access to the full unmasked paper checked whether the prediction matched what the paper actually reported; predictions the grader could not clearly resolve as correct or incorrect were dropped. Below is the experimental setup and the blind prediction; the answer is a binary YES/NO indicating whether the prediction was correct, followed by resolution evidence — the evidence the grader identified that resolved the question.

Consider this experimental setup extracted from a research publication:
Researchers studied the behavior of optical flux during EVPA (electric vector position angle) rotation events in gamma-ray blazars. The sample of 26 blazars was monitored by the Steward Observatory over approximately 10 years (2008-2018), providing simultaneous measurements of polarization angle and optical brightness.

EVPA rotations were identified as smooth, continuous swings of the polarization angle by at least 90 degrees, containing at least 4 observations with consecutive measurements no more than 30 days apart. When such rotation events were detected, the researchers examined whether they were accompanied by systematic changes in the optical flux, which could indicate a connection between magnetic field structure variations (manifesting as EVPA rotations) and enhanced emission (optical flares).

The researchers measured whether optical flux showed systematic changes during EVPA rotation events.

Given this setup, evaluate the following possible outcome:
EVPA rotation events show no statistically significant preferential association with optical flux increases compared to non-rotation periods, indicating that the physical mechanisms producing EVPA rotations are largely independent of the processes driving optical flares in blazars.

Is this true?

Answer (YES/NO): YES